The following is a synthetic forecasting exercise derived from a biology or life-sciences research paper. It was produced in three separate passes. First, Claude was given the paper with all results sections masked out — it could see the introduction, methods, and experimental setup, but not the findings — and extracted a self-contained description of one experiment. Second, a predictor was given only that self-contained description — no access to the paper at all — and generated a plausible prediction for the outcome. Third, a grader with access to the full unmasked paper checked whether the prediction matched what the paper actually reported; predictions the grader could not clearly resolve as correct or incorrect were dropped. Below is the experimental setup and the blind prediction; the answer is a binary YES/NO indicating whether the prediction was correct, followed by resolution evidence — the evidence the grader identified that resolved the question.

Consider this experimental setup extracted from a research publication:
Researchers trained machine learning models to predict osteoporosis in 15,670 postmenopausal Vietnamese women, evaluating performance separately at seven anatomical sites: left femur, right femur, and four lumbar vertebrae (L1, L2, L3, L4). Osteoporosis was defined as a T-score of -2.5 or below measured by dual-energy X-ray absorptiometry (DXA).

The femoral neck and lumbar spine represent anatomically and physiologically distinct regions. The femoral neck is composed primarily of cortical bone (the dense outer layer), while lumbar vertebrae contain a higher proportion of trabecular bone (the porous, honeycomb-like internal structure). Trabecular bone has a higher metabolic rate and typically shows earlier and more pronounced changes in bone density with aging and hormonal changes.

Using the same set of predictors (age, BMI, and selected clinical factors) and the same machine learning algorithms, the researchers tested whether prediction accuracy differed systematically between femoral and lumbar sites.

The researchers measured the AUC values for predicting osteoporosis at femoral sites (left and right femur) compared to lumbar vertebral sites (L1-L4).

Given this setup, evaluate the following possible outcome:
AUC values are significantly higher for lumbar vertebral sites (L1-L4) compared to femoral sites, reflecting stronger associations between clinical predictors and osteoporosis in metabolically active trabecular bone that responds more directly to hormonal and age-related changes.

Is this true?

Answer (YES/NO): NO